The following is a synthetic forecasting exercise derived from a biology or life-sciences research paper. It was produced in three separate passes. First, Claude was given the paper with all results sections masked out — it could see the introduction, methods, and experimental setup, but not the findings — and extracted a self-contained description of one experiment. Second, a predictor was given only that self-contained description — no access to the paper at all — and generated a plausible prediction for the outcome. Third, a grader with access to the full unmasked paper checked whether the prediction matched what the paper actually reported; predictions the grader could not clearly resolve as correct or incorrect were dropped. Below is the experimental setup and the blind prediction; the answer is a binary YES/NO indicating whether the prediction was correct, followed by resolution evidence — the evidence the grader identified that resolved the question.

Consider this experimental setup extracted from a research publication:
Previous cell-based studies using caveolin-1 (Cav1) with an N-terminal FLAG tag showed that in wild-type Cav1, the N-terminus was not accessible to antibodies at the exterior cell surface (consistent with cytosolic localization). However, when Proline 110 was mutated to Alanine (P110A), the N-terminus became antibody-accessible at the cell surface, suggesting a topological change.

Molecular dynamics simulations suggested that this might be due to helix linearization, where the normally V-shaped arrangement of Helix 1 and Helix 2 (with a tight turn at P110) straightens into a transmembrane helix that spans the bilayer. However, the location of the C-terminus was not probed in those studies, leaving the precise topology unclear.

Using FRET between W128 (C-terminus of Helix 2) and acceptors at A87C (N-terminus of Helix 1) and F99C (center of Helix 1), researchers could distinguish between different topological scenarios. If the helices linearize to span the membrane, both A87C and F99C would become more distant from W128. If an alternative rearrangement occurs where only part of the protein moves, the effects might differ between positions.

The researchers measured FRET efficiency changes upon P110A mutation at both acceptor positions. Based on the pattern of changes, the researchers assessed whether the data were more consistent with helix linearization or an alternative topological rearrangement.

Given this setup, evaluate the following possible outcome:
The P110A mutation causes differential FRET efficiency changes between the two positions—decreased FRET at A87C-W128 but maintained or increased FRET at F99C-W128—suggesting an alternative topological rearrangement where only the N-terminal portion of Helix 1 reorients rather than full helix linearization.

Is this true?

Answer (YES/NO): NO